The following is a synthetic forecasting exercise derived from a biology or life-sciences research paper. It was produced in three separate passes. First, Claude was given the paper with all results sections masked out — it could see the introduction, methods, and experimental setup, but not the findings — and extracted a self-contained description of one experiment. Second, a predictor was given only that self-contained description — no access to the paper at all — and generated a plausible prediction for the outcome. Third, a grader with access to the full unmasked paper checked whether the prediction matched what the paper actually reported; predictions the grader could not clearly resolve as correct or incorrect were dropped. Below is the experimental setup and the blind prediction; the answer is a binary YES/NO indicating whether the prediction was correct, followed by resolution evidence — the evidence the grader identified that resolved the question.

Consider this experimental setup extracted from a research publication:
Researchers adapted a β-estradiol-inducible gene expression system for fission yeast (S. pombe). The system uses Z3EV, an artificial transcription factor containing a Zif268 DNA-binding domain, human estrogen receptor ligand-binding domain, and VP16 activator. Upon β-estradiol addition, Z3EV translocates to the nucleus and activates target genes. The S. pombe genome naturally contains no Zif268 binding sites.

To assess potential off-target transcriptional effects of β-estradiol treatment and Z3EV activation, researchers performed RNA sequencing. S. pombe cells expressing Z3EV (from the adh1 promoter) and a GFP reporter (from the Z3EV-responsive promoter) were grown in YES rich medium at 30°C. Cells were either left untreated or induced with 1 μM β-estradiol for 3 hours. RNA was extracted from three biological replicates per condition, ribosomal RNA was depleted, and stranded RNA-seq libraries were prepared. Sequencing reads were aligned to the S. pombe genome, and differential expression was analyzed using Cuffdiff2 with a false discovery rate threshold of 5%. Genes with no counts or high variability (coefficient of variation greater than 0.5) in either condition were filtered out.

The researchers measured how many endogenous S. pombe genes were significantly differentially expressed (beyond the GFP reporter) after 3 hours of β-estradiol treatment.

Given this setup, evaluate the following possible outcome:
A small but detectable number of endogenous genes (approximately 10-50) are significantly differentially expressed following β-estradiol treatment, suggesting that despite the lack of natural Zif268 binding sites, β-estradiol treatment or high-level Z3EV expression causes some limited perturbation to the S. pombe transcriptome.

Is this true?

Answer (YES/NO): NO